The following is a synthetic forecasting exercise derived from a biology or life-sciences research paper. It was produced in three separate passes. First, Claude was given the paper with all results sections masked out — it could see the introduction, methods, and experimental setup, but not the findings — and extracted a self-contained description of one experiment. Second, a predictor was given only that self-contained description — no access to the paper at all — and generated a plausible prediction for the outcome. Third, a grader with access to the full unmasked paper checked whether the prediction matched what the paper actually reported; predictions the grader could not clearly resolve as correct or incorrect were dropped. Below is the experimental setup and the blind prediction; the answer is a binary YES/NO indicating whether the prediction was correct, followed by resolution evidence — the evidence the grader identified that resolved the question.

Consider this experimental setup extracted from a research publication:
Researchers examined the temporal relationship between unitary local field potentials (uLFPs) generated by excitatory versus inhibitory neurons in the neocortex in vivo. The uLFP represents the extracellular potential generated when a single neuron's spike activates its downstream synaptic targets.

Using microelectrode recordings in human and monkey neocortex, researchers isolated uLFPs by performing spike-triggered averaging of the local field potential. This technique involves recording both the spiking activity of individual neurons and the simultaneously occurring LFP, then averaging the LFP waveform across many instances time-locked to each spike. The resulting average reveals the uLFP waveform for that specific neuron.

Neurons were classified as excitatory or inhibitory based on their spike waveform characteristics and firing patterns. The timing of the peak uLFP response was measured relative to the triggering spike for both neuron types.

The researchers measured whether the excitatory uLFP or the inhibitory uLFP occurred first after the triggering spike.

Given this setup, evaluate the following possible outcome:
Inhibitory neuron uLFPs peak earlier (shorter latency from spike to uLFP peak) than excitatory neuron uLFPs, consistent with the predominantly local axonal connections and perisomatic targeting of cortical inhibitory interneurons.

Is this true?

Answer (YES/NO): YES